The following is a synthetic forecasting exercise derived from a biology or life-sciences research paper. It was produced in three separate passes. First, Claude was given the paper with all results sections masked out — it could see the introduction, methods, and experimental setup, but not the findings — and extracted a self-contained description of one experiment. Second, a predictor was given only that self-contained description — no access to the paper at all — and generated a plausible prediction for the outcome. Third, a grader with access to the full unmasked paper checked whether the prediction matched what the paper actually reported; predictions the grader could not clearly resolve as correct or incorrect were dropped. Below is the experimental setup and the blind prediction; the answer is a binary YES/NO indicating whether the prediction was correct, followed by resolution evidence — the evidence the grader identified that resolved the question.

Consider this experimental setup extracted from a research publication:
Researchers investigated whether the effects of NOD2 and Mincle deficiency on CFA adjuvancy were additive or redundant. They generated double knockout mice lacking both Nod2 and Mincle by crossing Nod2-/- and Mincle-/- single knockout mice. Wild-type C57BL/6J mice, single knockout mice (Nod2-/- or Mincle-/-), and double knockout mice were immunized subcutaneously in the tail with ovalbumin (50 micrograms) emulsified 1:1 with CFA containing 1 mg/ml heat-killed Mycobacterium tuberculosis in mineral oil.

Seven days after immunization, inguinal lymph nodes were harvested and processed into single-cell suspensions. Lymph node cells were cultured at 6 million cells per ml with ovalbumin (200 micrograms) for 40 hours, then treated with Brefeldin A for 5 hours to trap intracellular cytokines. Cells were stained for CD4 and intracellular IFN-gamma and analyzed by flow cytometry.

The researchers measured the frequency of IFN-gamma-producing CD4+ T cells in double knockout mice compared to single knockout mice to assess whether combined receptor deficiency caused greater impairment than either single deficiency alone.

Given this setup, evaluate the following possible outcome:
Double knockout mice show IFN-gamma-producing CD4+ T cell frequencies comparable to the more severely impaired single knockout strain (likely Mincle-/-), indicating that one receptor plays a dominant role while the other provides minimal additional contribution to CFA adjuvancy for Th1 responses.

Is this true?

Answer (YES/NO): NO